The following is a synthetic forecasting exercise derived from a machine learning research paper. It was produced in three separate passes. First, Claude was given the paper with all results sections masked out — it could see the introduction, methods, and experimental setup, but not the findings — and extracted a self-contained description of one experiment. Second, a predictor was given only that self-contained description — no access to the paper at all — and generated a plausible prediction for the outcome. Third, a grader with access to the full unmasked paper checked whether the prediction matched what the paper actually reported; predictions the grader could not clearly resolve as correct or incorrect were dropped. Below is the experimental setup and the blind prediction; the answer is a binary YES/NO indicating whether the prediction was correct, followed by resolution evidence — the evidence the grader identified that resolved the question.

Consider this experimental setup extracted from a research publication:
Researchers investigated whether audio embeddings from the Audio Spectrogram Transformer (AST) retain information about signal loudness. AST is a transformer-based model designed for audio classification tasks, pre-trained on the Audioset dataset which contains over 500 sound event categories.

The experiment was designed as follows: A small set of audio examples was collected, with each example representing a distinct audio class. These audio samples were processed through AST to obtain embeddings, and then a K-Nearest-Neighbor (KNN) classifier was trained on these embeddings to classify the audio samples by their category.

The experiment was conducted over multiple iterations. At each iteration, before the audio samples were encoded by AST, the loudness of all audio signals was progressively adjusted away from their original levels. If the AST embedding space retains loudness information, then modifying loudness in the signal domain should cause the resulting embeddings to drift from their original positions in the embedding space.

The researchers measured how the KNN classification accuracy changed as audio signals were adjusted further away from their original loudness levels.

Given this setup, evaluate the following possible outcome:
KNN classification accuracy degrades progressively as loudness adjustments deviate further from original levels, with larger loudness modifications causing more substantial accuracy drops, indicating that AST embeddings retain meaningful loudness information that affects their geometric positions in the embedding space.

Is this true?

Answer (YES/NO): YES